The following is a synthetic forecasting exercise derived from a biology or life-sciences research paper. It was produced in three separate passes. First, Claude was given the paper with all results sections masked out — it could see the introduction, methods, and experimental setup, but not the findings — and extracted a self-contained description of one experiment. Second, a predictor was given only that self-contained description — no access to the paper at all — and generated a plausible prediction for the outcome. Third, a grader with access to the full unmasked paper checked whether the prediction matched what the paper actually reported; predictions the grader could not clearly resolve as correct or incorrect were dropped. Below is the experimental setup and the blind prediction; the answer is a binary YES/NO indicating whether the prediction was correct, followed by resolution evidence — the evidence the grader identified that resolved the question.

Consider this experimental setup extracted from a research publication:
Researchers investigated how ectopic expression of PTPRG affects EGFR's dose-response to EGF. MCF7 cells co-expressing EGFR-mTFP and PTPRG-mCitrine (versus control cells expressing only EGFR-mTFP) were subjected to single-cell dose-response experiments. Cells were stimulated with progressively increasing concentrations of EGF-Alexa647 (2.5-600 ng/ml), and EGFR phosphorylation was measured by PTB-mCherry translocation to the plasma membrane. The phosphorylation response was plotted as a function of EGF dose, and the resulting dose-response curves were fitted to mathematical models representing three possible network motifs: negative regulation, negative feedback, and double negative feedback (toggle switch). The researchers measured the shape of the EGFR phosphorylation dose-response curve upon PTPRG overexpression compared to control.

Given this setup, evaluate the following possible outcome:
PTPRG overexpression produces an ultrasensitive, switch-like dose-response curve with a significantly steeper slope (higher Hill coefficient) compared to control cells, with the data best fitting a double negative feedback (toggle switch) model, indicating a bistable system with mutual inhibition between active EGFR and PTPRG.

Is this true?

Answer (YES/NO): YES